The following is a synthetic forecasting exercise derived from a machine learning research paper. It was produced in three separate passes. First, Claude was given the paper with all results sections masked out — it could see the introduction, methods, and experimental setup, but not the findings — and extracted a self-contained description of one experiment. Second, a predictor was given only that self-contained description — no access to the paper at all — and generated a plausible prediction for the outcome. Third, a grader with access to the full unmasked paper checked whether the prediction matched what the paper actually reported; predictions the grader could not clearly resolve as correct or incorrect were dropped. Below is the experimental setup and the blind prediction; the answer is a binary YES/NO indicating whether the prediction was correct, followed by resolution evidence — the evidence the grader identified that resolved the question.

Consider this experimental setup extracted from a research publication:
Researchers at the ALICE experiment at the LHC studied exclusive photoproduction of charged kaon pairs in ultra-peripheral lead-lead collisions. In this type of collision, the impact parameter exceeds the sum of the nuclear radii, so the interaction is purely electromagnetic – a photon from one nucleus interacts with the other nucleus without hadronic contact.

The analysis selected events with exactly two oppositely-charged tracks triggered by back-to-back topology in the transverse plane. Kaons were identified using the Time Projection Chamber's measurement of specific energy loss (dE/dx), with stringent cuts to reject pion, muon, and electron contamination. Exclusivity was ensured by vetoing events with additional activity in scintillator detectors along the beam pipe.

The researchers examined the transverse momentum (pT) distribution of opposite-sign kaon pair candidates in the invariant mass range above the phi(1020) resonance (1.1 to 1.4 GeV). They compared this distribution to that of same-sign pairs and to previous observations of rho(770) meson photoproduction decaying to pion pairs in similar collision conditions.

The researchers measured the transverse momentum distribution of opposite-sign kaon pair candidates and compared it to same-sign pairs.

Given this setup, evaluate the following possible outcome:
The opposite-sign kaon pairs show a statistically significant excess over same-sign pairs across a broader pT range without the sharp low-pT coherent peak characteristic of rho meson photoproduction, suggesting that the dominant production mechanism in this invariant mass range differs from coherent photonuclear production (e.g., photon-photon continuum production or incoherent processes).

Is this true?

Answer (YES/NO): NO